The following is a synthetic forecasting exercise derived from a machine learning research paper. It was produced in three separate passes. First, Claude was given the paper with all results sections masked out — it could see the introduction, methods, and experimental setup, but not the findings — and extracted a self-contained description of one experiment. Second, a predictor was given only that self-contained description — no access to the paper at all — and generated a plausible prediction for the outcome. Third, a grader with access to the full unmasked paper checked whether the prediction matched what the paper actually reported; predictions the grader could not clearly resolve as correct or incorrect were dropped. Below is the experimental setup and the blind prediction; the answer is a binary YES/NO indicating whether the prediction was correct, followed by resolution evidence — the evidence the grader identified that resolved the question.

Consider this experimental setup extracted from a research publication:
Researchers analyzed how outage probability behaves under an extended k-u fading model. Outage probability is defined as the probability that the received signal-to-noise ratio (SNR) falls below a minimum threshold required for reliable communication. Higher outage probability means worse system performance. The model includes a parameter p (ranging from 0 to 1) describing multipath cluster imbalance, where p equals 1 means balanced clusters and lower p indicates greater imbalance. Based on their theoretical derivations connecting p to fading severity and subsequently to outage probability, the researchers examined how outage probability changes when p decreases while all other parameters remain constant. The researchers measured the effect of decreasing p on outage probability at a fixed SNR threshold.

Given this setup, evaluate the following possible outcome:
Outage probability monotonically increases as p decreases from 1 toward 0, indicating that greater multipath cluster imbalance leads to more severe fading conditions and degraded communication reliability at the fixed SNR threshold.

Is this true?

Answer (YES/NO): YES